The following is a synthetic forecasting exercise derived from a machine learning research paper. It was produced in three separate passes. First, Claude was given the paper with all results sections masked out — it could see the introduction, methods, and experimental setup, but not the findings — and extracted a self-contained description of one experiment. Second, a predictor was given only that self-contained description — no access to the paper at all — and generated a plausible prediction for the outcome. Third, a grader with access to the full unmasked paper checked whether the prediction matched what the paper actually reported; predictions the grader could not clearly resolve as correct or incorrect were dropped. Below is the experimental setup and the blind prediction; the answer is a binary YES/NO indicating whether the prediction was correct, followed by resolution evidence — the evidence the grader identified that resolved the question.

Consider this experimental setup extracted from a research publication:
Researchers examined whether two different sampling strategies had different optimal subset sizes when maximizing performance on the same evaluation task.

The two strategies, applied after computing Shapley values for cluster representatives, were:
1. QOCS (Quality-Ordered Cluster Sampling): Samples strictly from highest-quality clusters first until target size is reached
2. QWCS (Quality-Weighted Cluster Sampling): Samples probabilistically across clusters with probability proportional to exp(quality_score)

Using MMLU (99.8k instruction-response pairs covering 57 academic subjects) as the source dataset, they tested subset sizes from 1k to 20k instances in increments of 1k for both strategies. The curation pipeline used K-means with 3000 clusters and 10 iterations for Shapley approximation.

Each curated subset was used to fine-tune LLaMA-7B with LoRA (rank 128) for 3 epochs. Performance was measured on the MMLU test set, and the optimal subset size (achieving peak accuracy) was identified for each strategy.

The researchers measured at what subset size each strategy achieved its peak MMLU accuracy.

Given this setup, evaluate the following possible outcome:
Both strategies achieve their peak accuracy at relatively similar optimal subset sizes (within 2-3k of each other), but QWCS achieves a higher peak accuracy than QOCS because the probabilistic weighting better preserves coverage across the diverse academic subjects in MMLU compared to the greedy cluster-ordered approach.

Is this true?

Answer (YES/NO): NO